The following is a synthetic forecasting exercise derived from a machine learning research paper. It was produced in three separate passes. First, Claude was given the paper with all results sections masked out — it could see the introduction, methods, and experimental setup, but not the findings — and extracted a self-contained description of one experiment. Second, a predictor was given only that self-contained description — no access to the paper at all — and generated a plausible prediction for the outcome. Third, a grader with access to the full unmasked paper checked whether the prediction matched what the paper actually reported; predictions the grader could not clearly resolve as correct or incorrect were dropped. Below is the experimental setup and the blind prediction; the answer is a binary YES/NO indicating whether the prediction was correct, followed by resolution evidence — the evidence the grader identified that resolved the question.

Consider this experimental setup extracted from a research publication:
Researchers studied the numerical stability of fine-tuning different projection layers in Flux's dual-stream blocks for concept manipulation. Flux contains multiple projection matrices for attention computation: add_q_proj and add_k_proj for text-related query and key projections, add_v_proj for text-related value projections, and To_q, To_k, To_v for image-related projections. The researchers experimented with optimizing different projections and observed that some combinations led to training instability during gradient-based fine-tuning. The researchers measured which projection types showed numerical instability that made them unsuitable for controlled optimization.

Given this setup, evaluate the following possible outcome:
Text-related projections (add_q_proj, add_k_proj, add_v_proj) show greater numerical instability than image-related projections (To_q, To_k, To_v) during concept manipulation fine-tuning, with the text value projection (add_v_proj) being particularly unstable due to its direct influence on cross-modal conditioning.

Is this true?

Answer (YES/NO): NO